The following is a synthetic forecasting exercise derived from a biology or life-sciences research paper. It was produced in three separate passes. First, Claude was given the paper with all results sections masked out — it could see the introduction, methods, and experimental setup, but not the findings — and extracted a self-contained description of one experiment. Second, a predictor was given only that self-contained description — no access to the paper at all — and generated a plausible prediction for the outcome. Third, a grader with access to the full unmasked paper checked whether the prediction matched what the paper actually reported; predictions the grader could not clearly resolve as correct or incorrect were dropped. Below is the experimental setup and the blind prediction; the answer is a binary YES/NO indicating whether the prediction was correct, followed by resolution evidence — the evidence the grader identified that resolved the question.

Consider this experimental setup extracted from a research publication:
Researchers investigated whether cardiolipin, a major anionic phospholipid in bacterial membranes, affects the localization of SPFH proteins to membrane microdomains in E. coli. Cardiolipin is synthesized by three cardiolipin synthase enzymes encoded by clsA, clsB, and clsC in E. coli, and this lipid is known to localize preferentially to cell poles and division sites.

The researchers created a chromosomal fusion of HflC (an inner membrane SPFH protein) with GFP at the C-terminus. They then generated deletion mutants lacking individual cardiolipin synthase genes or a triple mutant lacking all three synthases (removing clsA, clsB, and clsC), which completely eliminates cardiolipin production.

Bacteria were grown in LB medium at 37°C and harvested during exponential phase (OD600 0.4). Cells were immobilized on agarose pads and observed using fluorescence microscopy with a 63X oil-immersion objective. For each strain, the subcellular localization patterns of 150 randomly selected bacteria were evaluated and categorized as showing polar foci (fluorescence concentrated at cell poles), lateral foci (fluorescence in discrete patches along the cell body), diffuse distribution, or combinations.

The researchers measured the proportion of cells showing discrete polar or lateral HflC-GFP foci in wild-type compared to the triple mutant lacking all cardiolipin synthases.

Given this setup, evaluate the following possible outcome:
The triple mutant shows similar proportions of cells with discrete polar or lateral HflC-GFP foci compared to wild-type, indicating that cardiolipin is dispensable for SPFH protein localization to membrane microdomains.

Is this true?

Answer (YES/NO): NO